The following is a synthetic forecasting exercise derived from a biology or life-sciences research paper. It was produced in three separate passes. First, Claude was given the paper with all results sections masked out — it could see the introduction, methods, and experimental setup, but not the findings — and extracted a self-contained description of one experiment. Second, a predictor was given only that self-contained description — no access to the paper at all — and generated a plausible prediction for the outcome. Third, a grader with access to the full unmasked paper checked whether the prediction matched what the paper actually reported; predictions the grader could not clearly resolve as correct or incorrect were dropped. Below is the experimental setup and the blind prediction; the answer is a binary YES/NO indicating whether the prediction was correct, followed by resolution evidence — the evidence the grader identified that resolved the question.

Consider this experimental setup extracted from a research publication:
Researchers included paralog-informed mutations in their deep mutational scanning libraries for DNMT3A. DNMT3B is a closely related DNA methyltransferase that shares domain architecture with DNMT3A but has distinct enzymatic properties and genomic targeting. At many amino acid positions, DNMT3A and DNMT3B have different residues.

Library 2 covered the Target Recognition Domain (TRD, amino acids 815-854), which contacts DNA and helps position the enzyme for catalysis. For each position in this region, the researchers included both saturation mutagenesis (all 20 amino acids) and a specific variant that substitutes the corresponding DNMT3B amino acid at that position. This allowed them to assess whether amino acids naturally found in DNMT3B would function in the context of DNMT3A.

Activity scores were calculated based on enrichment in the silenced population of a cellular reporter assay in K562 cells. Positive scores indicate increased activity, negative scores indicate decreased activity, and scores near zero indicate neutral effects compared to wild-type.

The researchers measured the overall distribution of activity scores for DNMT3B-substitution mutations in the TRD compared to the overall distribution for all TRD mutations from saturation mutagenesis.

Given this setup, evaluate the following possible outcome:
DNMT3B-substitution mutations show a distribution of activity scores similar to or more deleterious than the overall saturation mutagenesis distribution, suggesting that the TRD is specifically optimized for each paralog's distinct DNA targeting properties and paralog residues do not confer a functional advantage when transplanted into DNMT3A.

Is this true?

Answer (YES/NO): NO